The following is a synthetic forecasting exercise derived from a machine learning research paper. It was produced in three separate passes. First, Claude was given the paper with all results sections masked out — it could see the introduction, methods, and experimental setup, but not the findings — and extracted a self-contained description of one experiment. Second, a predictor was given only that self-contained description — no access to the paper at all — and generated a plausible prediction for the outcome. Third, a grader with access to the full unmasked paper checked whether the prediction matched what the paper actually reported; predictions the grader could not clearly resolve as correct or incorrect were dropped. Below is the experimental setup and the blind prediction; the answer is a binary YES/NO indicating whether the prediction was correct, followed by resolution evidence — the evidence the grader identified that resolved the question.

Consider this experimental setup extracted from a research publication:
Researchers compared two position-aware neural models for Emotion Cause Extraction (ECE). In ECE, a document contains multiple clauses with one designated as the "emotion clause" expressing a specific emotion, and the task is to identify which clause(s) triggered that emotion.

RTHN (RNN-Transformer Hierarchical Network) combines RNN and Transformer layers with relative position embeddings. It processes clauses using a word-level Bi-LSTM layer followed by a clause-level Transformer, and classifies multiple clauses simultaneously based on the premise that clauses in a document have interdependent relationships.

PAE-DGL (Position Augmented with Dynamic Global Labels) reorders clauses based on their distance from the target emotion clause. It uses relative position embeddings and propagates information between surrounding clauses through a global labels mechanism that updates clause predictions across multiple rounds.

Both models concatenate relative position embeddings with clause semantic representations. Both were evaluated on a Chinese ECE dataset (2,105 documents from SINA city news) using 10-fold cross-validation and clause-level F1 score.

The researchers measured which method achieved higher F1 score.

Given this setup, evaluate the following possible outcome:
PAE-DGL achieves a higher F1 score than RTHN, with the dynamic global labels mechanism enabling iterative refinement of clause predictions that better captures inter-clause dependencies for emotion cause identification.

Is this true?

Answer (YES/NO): NO